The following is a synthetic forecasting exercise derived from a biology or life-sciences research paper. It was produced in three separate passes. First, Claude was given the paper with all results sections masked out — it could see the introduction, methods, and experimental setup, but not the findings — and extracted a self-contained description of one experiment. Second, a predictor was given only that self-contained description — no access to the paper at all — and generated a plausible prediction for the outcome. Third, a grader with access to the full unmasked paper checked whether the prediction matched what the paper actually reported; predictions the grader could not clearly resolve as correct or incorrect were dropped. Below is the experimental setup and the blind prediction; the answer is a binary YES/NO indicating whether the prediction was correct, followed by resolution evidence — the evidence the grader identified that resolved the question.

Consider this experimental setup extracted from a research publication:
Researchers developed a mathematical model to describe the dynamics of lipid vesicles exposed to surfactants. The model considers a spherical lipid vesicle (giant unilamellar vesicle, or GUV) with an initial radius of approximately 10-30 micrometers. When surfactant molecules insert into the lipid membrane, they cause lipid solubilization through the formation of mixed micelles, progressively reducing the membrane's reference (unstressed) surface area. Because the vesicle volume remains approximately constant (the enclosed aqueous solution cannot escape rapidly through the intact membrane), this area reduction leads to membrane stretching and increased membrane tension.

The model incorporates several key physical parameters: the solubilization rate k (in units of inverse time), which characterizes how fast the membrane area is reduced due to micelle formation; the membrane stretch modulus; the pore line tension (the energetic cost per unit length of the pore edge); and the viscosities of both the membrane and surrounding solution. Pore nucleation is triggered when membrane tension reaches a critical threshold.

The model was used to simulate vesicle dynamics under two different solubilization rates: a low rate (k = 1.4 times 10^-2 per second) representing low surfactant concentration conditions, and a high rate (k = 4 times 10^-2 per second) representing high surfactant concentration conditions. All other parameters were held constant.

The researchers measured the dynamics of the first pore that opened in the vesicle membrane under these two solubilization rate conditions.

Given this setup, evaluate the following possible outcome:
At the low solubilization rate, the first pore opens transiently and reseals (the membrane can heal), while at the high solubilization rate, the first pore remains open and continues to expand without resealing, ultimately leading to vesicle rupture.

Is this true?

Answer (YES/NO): NO